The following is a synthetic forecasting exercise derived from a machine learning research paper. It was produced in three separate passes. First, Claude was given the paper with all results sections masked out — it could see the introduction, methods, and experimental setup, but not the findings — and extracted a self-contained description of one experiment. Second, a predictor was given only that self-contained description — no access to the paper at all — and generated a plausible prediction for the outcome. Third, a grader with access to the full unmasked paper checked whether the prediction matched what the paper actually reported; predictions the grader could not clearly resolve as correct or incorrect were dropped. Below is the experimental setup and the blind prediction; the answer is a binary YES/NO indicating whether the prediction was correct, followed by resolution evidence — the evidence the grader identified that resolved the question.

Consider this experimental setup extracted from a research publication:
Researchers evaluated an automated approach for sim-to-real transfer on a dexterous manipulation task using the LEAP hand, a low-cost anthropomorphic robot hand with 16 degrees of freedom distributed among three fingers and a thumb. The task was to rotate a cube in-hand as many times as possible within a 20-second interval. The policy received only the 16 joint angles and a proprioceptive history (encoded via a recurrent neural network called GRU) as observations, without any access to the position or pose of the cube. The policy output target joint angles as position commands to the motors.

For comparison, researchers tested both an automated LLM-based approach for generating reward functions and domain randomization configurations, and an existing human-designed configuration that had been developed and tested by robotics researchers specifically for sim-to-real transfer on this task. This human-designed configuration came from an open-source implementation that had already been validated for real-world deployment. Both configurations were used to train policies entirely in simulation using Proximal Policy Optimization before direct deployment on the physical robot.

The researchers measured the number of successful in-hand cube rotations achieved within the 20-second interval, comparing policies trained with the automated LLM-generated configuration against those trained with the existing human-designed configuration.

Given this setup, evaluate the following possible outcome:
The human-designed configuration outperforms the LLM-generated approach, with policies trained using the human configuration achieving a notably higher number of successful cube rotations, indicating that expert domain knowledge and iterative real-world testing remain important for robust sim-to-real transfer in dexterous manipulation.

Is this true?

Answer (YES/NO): NO